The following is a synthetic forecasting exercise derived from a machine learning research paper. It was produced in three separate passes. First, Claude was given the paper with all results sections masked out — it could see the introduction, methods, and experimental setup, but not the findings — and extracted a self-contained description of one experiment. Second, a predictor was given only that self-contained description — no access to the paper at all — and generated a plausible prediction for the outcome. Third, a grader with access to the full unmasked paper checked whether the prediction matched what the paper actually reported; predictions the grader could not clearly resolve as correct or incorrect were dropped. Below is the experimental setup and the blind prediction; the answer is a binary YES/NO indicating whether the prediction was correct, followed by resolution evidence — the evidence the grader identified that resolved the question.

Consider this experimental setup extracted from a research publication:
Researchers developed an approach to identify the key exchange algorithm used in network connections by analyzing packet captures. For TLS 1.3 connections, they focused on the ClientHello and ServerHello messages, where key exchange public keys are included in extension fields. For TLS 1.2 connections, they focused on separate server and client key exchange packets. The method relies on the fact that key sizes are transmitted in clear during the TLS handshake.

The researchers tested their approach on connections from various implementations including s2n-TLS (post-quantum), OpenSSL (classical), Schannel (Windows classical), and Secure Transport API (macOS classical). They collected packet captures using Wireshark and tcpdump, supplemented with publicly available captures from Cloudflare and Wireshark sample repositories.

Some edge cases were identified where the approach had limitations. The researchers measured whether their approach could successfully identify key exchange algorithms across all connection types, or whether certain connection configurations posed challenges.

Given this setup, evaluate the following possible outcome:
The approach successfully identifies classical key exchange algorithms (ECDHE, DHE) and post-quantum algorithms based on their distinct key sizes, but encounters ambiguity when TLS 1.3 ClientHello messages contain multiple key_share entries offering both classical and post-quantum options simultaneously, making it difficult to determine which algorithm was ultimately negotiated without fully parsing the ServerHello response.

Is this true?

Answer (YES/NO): NO